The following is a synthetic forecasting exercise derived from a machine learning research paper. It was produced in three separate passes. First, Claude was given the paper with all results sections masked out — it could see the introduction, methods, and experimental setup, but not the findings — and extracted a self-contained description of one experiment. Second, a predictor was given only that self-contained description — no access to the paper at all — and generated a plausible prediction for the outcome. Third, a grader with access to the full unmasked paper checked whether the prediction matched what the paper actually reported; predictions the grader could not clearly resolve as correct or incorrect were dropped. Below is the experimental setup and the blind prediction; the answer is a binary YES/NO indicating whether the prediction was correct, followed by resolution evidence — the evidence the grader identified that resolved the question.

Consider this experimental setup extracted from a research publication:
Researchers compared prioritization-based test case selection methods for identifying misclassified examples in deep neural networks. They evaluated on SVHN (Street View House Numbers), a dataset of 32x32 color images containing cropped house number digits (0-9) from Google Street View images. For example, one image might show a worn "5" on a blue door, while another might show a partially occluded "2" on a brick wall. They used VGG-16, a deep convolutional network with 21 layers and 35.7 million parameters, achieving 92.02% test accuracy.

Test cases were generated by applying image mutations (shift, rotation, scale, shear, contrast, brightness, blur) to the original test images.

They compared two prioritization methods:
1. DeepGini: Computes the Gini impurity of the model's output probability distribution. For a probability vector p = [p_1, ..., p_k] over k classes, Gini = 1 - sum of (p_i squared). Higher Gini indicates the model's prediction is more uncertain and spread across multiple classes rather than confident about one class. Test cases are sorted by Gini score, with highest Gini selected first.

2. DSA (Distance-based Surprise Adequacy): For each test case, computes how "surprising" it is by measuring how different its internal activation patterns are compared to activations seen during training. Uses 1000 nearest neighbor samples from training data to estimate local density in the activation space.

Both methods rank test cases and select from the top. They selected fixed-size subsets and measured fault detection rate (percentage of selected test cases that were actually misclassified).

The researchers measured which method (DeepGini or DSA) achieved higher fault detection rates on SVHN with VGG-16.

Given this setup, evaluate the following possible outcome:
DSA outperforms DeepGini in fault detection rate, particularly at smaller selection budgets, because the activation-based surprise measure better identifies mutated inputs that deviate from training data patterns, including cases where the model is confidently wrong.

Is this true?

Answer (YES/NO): NO